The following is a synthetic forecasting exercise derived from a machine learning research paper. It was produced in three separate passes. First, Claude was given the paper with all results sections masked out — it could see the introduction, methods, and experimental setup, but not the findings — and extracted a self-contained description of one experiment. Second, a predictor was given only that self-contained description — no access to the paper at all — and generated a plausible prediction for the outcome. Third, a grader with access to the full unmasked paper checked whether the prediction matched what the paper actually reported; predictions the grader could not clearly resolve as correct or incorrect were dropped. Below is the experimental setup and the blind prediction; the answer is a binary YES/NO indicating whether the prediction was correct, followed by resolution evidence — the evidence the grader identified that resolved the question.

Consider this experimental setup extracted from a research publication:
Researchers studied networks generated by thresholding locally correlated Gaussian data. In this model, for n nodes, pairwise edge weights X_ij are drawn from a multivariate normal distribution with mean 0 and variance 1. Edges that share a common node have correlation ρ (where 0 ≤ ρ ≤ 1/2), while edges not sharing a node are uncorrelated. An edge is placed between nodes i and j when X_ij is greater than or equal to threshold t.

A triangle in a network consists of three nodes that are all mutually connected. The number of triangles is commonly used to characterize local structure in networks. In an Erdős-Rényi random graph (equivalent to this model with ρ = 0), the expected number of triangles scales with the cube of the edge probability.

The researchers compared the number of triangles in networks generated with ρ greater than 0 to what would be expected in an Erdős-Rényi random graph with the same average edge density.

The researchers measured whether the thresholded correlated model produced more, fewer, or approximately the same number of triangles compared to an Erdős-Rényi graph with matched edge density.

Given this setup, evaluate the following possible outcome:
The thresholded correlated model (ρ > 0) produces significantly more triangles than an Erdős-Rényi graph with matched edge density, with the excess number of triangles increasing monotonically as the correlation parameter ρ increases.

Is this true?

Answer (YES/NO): YES